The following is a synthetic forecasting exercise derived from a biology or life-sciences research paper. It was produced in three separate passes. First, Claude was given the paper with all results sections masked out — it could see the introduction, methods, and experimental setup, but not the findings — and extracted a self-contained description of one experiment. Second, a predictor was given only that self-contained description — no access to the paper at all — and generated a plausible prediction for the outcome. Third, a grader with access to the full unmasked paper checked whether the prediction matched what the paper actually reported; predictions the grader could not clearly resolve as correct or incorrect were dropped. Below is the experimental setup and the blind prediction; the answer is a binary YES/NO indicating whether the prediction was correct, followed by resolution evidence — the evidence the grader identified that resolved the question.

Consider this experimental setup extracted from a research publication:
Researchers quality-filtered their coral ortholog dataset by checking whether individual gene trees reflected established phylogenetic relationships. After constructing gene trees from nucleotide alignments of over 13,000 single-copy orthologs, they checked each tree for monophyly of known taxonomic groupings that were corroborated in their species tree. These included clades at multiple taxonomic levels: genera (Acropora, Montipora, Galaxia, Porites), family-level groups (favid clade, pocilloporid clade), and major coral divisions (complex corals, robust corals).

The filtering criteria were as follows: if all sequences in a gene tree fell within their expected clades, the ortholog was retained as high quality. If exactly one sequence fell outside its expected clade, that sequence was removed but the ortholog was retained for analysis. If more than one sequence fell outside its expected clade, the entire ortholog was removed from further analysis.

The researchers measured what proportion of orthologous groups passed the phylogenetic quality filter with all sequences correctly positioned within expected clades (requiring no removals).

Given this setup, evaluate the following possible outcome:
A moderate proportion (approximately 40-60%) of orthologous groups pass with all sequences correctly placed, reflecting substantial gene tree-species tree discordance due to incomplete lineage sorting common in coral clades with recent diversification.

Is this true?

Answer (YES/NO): YES